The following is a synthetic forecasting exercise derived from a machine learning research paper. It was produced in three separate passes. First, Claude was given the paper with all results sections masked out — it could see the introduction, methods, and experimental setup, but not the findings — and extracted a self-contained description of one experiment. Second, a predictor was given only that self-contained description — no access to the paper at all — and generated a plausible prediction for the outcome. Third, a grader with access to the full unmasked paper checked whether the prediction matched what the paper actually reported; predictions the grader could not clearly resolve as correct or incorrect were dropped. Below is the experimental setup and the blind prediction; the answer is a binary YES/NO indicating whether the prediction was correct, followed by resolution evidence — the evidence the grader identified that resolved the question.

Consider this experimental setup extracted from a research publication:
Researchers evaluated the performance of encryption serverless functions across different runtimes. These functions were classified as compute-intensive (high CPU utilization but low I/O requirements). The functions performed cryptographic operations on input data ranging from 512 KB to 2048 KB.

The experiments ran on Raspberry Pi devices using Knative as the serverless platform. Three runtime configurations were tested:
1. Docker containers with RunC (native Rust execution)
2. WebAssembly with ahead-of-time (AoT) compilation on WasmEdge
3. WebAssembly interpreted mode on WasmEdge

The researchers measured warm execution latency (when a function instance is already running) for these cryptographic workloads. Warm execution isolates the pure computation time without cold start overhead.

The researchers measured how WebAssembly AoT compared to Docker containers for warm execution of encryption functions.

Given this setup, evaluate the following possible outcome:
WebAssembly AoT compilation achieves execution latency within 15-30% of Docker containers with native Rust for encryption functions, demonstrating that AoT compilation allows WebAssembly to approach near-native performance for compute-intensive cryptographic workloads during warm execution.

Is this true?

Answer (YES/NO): NO